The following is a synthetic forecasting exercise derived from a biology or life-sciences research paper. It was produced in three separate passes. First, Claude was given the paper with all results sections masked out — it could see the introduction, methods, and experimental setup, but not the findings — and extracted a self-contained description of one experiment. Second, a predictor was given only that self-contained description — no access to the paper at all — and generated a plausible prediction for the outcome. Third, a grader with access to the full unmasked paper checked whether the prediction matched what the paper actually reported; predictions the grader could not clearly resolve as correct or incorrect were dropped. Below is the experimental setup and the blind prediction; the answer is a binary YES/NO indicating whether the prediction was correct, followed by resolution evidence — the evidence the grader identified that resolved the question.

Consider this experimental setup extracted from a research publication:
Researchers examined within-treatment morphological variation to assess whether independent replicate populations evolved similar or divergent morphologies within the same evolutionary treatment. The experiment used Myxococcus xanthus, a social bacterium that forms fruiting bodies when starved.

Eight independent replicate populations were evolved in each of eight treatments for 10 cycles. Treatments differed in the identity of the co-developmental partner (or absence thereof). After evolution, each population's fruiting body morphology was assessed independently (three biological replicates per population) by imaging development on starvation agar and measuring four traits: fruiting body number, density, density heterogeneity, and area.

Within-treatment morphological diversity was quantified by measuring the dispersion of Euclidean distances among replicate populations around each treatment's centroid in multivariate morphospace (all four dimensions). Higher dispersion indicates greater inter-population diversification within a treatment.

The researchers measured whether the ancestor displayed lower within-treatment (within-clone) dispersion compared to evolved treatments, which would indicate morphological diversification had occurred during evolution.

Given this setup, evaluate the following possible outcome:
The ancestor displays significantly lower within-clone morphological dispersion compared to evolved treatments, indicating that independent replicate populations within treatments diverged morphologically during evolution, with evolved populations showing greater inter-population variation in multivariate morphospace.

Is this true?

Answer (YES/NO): NO